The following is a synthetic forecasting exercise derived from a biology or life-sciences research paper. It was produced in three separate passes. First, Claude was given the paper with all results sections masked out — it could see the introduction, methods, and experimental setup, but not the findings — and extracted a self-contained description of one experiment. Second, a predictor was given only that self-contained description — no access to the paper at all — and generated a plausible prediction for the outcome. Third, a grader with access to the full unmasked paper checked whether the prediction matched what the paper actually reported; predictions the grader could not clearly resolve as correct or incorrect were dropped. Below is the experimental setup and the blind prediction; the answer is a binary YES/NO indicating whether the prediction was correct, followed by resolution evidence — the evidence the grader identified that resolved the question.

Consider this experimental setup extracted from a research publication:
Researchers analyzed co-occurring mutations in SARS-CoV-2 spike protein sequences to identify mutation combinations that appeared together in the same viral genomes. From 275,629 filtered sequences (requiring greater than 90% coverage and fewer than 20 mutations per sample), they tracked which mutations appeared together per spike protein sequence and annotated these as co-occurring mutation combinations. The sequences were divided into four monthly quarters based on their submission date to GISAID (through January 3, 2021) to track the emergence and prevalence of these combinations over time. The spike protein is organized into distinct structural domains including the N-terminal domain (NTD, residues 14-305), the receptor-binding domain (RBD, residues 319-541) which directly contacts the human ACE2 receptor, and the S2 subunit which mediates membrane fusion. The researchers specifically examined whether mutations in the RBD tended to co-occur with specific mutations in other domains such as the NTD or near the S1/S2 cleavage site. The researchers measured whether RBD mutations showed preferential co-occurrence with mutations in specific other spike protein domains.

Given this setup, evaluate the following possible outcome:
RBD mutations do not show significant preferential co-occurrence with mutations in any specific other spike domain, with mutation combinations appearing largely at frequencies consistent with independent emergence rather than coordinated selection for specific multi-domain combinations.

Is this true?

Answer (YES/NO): NO